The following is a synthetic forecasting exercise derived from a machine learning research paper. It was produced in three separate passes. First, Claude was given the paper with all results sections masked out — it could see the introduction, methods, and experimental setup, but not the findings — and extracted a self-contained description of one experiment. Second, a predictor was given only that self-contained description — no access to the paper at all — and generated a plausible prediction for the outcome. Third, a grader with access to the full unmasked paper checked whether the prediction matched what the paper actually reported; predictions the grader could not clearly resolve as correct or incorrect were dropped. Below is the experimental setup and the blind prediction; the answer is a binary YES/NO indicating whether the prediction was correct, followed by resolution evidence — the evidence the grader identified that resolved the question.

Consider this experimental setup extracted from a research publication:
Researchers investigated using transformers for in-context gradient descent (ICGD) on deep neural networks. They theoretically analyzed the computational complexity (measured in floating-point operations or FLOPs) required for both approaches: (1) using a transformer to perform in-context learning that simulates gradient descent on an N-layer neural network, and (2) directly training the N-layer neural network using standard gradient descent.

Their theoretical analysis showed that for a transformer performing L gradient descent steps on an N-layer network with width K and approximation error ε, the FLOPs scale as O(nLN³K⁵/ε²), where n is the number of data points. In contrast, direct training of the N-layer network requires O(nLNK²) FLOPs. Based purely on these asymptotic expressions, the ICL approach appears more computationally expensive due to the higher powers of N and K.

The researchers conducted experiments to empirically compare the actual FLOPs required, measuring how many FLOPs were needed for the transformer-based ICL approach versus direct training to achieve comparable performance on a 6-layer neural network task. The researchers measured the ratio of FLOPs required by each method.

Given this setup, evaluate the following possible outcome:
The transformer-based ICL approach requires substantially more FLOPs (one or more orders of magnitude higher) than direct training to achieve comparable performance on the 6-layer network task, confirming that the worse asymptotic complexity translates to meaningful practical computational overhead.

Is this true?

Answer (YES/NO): NO